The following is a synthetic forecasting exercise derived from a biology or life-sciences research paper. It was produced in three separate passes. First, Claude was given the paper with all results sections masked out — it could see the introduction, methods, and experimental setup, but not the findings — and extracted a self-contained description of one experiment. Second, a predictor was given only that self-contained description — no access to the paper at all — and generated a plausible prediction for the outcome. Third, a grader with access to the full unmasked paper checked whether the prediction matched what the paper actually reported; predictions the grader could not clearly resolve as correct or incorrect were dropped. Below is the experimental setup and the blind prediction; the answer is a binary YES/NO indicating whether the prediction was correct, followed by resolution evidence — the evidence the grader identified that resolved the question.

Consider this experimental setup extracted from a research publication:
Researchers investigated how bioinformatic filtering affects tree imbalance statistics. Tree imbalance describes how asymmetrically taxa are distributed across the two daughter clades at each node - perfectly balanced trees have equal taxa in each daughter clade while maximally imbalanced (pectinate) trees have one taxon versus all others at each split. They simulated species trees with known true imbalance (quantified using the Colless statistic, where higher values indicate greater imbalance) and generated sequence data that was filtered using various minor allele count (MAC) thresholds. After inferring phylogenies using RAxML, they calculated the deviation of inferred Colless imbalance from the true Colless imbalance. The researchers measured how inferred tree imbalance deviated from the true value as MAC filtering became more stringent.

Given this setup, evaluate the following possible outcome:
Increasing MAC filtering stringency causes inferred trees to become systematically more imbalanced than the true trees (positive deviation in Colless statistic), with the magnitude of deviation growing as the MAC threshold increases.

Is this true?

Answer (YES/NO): YES